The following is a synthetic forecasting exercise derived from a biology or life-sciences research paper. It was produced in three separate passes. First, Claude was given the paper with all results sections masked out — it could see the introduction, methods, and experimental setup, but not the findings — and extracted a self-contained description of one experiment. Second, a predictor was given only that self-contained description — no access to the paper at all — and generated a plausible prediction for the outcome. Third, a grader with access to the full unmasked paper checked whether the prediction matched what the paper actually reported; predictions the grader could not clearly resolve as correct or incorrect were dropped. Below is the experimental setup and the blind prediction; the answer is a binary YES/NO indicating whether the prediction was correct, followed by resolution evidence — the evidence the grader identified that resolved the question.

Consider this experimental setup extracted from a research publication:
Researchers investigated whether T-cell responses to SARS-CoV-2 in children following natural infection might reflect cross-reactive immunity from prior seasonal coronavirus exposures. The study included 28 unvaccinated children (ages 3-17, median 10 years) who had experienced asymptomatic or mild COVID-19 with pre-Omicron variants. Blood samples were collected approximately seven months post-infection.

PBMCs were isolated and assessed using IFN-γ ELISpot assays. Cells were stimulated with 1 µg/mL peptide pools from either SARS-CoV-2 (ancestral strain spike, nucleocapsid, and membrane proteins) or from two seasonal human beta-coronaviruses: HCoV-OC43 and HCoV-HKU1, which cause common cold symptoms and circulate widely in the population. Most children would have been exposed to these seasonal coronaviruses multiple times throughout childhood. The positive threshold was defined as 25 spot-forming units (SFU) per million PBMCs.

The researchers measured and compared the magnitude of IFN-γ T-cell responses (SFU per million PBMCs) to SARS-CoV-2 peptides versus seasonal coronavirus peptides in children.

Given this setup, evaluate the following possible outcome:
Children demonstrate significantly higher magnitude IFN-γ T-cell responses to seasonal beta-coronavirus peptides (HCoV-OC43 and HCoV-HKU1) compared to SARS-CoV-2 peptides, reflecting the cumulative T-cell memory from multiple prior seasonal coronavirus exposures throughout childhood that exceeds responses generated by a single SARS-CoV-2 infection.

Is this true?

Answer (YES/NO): NO